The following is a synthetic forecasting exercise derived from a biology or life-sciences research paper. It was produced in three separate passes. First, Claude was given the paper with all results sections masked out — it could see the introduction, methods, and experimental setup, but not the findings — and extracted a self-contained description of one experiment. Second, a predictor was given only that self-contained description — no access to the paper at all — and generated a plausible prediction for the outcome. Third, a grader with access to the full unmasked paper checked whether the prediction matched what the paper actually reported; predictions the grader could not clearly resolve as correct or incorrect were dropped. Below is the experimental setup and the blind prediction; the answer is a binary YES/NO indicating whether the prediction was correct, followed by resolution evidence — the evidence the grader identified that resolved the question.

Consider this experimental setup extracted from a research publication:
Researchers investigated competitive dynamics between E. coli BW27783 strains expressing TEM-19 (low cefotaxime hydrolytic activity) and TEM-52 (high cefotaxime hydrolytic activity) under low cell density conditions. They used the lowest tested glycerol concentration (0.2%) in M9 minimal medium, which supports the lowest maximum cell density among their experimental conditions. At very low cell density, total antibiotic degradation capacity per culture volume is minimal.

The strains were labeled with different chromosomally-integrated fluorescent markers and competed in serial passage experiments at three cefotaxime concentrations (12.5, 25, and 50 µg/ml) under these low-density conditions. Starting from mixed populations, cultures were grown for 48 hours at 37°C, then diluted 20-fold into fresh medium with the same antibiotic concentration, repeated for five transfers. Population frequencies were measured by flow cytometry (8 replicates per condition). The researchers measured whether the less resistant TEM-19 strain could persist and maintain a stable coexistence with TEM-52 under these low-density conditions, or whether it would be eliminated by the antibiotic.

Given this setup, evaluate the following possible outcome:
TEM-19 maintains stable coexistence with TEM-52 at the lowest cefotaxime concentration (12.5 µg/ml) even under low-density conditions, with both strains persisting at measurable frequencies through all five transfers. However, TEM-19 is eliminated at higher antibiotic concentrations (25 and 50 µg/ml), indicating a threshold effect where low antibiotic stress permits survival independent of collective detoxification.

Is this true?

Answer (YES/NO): NO